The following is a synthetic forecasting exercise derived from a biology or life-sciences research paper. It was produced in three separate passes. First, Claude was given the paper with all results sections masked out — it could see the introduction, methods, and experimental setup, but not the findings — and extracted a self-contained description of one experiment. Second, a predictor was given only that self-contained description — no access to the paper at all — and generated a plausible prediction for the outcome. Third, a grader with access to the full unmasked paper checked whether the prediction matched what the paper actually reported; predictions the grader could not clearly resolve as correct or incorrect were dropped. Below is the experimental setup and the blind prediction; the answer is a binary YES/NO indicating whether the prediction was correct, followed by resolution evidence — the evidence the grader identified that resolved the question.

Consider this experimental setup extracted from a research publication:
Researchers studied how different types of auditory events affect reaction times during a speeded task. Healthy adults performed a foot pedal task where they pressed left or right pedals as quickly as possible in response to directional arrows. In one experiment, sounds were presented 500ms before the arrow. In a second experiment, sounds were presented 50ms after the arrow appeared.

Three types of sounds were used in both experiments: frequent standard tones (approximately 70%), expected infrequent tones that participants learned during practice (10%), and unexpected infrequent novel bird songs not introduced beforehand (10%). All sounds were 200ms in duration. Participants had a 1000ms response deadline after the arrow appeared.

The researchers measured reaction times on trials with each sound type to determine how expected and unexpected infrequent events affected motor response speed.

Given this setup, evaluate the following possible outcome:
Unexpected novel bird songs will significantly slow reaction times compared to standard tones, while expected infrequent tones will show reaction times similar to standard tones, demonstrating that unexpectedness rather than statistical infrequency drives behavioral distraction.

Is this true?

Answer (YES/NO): NO